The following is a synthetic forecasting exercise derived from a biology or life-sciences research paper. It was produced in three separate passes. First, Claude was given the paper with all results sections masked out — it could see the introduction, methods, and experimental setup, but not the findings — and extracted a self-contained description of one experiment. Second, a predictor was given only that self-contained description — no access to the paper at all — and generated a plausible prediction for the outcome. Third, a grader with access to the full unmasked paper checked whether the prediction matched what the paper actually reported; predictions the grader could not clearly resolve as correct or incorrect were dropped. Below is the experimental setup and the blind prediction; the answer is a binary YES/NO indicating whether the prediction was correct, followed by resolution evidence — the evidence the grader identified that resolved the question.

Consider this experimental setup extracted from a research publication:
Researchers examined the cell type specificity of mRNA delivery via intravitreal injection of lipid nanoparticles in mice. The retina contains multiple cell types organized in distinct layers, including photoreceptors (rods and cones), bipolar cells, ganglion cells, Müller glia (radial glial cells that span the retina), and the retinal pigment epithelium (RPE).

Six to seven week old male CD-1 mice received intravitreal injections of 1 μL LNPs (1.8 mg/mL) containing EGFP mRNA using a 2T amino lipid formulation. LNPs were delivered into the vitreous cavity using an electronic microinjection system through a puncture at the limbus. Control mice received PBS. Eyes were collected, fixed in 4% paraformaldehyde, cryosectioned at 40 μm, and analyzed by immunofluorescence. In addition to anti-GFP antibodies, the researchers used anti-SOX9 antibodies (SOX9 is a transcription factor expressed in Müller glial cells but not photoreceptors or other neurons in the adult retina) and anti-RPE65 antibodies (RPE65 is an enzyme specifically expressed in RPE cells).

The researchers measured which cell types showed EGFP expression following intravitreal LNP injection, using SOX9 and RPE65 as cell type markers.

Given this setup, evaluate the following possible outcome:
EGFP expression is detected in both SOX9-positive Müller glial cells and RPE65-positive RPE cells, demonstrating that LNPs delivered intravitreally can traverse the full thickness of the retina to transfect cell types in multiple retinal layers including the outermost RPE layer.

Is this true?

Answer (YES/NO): YES